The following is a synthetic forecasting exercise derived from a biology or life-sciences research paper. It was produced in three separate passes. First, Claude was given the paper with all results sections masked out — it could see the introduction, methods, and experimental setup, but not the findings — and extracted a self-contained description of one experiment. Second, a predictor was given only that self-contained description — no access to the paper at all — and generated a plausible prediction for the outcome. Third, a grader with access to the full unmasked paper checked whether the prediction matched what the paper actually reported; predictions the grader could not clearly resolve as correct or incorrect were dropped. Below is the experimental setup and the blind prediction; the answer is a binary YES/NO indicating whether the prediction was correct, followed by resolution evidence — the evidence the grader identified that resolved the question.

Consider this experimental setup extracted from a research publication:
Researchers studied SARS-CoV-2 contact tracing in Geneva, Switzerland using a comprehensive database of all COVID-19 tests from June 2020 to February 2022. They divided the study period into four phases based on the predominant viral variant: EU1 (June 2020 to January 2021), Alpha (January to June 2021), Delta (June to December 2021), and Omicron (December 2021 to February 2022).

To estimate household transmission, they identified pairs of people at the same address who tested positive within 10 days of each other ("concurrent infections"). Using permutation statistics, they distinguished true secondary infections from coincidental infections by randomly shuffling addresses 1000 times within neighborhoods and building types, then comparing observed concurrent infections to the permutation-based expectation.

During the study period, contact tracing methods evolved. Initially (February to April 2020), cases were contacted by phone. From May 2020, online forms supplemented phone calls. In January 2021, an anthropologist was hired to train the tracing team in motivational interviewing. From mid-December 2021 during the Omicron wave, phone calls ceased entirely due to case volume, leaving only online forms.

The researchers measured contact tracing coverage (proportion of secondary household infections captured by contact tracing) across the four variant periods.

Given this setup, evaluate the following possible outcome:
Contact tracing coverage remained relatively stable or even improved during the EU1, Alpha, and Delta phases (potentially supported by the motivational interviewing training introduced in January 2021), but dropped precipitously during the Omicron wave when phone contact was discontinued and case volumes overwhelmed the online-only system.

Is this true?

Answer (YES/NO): NO